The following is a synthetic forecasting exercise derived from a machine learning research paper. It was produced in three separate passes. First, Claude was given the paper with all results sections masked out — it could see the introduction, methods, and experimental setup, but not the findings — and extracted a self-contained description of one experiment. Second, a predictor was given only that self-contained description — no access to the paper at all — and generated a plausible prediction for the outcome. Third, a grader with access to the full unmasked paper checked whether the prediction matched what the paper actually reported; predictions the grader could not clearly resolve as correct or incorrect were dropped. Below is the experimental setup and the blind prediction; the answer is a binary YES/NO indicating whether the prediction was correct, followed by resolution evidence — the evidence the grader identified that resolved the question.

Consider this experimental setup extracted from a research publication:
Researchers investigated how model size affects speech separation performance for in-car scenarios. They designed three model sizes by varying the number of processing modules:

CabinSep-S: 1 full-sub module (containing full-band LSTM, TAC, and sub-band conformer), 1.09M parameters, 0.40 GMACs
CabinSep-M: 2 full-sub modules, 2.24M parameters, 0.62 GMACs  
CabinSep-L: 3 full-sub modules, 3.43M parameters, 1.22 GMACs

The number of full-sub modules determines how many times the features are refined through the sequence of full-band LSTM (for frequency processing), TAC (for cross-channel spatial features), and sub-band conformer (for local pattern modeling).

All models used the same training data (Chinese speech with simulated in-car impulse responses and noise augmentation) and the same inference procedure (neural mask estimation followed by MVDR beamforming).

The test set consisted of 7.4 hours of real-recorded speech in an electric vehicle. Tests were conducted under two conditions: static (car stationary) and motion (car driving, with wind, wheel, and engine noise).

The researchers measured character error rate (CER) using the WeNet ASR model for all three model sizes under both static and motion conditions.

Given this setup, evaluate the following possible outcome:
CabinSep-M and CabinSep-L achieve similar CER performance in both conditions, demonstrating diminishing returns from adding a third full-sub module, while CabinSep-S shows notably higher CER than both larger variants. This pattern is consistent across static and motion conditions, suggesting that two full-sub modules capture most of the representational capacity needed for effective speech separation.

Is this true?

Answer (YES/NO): NO